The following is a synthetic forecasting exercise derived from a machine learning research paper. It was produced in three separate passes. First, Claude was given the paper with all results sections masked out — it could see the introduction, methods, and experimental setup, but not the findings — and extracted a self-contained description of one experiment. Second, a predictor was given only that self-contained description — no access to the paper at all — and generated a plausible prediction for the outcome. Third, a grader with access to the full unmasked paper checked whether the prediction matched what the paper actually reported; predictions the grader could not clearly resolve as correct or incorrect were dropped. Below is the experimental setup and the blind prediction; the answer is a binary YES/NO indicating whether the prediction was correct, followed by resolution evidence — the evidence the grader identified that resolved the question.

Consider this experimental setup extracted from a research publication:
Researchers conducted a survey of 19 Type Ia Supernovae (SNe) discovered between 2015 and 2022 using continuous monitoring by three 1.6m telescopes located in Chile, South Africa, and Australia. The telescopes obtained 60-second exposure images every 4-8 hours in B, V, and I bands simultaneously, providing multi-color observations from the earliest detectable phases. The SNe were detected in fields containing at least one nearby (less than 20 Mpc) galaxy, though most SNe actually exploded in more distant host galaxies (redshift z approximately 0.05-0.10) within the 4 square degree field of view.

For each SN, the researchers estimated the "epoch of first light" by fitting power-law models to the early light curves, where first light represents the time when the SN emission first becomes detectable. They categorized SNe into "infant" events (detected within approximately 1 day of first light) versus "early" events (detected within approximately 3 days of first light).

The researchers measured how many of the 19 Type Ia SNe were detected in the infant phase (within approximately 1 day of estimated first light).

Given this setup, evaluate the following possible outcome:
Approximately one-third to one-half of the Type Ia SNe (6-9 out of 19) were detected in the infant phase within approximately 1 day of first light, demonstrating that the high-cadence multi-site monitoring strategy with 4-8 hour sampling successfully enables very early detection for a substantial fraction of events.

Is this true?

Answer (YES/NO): YES